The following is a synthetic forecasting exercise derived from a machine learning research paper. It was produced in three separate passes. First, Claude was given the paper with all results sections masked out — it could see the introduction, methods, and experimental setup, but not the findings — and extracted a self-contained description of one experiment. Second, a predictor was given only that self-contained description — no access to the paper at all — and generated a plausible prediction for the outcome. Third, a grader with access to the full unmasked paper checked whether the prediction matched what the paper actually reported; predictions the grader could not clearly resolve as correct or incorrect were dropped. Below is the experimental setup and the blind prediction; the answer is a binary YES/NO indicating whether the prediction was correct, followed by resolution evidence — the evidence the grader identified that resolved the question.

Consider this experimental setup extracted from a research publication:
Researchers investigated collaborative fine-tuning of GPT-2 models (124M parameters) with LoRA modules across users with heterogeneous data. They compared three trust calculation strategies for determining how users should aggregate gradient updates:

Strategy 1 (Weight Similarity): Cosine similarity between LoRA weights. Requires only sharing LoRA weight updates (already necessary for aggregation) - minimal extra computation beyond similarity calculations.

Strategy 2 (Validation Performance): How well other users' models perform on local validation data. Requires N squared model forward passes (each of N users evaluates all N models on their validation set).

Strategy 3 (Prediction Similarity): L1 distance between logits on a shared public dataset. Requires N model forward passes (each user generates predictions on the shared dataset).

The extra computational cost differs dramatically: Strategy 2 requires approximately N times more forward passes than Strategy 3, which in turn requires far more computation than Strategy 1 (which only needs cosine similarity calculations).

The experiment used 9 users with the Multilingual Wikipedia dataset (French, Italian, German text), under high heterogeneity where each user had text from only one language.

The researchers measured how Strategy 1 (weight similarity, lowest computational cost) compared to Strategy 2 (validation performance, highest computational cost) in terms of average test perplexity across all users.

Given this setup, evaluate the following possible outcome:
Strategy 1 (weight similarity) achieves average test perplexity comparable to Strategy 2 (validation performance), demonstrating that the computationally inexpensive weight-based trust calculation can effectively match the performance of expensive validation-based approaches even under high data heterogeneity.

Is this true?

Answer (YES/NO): NO